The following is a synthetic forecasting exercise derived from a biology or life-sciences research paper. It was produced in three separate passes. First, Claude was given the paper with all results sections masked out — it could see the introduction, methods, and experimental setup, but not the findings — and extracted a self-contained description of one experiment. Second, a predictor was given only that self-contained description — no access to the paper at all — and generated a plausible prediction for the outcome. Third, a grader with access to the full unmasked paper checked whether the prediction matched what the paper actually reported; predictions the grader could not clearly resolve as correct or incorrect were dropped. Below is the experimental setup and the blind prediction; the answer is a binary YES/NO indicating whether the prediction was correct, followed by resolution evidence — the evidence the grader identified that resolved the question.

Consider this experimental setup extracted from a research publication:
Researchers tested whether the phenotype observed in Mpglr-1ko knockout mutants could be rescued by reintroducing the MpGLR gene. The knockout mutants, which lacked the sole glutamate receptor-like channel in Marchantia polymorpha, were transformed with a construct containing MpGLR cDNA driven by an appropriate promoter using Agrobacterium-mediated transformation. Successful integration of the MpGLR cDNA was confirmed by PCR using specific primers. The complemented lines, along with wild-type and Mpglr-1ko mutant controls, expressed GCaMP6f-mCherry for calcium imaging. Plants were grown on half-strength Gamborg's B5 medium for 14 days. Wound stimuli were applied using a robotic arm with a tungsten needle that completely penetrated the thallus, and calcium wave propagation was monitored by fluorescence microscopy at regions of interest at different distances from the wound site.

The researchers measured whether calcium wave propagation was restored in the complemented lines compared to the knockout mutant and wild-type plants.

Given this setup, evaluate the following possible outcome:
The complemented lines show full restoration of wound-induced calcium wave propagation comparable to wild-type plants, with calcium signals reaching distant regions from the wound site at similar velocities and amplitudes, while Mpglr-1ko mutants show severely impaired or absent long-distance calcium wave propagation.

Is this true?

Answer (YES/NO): NO